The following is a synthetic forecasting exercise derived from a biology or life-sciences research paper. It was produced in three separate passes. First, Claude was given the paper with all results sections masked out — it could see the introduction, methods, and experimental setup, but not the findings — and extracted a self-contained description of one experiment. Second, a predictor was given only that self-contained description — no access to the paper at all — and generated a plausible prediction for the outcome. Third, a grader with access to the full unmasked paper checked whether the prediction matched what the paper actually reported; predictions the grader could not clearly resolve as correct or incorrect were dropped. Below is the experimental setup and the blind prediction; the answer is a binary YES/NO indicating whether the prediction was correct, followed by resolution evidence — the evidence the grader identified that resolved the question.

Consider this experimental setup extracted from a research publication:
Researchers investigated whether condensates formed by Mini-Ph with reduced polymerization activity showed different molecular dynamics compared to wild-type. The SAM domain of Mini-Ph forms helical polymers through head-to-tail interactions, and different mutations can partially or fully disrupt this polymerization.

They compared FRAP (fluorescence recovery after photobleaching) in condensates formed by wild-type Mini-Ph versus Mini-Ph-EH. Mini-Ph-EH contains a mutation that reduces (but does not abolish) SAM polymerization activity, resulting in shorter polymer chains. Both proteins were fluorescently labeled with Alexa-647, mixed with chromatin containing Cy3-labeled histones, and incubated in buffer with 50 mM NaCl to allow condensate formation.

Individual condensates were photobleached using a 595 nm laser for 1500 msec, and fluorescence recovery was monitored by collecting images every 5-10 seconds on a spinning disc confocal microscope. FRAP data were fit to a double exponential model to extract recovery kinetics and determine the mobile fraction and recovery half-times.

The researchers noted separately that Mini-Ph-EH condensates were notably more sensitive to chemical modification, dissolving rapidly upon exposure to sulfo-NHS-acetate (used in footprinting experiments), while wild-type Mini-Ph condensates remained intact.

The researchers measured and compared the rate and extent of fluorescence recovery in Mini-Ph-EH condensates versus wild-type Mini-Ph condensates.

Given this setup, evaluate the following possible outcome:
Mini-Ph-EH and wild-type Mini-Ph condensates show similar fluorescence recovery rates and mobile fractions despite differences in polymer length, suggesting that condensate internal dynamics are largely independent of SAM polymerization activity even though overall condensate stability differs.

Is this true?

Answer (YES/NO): NO